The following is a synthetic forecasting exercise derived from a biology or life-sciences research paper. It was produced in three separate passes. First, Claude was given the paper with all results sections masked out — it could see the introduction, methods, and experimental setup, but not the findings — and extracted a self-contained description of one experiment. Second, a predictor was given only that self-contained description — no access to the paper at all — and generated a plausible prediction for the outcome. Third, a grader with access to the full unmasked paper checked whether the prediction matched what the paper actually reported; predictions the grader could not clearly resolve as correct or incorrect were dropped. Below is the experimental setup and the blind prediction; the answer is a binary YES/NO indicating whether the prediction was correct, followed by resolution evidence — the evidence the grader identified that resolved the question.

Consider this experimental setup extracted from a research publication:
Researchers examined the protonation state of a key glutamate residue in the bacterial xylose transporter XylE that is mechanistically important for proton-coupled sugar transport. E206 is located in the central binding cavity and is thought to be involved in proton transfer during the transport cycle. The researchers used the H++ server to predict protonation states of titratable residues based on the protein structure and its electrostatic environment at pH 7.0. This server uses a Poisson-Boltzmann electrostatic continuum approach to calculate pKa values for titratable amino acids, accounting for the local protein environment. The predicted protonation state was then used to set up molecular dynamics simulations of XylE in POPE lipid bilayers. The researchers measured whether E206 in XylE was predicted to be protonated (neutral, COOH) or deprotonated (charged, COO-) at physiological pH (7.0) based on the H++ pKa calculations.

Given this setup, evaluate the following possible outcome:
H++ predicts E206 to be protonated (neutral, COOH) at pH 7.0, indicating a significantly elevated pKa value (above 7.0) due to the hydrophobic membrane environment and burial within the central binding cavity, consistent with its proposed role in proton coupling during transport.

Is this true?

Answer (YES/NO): YES